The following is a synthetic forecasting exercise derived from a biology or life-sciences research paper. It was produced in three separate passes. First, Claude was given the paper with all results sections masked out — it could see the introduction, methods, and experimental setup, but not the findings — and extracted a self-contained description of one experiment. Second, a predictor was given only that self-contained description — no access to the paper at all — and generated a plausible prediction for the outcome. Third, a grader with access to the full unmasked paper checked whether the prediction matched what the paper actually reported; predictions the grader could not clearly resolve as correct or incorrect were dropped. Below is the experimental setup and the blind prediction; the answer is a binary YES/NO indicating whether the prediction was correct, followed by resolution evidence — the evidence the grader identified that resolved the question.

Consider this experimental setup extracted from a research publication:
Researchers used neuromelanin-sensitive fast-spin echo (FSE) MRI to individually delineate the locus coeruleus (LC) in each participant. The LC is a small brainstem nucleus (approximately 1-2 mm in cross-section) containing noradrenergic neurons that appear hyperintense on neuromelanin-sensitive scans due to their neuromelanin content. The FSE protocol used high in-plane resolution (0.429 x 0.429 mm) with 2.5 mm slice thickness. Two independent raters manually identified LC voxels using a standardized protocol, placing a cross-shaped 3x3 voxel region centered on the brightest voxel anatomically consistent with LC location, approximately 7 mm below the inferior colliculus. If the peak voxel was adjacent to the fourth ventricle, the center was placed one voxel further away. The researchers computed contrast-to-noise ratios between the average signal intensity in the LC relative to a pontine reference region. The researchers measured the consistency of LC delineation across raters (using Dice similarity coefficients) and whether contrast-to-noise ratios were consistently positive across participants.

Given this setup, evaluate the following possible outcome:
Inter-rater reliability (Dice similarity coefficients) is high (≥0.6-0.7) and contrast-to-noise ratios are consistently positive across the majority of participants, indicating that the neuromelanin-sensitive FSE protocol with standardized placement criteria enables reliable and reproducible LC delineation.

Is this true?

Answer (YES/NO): YES